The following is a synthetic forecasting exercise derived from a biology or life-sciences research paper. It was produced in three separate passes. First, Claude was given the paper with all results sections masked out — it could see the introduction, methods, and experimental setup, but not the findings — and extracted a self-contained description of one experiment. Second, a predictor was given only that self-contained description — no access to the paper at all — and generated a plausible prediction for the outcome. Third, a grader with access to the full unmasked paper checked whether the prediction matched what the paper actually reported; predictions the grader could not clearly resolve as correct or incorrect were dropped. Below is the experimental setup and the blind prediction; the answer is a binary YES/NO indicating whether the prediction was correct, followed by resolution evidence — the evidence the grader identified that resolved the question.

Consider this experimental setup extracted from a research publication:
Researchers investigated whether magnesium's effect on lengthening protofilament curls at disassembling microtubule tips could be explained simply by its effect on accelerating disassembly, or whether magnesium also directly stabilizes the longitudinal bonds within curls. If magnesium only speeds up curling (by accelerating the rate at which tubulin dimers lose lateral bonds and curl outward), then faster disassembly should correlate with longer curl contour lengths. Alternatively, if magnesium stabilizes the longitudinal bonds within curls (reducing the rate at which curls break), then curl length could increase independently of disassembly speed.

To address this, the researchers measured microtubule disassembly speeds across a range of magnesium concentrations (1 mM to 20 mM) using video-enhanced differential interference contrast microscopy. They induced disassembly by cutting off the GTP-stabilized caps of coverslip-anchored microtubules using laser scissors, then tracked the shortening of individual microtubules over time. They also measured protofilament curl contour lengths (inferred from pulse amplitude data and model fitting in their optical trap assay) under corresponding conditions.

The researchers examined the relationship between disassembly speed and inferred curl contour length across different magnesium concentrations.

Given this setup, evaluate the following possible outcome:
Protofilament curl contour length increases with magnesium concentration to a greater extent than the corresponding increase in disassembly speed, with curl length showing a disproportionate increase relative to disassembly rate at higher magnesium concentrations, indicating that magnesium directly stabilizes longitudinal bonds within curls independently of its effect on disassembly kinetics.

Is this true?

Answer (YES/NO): NO